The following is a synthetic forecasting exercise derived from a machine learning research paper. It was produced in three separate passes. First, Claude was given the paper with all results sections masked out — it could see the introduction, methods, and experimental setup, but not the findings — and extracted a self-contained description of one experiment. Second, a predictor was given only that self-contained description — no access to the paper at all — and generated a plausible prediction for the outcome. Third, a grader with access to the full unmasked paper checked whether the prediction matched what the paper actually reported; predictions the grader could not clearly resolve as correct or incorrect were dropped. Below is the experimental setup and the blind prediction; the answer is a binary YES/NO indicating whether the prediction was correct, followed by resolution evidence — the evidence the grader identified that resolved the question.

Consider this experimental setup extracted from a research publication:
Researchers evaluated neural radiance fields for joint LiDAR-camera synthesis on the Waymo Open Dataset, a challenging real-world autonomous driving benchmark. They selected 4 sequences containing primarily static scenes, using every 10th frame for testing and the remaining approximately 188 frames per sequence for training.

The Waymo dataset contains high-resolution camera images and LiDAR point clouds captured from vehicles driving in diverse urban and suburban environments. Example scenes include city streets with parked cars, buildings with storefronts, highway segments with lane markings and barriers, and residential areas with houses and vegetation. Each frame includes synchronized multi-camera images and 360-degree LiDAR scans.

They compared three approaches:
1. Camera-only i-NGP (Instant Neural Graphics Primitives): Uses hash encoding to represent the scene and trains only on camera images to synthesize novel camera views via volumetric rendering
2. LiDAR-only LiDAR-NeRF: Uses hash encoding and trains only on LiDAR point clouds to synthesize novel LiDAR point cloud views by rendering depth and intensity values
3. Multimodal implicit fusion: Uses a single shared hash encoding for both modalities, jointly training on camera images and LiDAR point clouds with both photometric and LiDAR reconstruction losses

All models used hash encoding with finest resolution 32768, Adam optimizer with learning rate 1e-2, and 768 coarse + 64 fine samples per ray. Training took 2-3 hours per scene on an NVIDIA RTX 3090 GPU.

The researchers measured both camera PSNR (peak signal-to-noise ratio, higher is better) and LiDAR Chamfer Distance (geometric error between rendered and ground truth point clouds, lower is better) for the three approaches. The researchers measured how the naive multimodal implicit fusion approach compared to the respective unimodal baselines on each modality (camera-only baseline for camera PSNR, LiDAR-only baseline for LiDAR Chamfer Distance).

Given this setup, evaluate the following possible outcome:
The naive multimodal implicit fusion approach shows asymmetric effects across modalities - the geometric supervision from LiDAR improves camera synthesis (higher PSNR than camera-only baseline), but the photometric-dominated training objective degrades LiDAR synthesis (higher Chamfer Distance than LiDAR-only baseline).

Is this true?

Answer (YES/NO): NO